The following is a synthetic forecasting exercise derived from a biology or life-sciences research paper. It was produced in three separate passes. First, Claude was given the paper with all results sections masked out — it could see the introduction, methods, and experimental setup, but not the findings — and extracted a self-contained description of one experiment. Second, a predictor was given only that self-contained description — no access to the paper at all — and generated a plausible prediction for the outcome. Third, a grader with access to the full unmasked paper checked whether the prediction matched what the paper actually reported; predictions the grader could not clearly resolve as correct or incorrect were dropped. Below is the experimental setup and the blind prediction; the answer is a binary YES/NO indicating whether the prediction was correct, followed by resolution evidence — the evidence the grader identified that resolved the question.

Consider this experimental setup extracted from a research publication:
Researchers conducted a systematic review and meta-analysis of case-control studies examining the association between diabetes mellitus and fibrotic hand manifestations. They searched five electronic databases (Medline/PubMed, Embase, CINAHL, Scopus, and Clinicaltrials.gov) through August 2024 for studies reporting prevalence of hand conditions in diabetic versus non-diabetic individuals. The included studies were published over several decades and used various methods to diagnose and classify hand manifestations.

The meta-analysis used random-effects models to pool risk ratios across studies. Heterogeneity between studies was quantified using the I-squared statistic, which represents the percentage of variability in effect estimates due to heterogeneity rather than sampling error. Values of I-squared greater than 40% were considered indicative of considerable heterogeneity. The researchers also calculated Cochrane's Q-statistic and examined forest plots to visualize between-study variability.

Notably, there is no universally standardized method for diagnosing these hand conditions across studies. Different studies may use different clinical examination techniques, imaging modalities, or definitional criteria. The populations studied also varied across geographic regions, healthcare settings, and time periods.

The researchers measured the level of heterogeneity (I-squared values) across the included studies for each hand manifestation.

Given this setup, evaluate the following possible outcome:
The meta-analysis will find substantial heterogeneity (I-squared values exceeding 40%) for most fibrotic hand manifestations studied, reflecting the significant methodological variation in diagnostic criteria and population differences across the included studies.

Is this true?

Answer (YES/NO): YES